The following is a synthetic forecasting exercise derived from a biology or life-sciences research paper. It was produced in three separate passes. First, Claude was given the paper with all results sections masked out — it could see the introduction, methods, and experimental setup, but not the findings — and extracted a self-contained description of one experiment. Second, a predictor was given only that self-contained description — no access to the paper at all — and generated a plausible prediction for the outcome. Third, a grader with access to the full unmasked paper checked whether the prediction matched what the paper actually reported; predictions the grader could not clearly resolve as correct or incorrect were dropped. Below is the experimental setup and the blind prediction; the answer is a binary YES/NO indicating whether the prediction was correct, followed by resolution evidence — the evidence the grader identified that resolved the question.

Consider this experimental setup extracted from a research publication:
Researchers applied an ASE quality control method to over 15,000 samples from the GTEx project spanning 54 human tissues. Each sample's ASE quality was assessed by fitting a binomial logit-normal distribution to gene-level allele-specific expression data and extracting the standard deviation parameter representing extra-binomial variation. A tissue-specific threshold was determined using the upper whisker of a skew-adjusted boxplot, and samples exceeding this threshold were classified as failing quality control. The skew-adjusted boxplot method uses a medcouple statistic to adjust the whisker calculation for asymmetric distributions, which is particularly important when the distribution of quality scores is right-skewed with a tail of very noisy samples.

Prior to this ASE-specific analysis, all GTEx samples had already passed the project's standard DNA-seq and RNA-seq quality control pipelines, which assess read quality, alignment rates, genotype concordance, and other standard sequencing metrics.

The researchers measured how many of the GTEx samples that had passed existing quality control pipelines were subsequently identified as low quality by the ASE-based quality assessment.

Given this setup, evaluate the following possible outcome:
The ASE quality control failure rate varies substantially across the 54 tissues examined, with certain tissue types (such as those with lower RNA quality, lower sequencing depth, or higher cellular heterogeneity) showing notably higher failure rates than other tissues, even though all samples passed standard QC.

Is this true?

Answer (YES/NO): NO